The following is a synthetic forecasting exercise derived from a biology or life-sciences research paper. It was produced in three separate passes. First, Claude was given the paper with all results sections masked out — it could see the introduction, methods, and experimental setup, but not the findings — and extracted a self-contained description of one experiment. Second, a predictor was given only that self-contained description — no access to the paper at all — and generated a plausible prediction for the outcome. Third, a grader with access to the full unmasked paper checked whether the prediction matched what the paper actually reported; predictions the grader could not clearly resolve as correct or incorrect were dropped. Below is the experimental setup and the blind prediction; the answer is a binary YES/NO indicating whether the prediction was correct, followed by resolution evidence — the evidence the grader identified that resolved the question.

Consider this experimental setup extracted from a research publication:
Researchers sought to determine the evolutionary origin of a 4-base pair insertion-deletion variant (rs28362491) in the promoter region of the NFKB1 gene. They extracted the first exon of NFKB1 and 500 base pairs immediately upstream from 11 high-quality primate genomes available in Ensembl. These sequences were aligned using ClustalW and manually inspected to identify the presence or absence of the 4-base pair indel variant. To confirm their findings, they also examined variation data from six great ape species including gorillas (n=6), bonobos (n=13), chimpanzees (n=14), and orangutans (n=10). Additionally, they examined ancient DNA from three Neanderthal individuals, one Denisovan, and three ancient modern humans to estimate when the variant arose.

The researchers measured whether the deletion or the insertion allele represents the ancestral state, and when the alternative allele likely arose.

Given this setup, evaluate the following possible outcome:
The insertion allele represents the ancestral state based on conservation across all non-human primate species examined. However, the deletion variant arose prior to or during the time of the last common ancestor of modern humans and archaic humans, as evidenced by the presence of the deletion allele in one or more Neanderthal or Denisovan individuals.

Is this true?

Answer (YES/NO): NO